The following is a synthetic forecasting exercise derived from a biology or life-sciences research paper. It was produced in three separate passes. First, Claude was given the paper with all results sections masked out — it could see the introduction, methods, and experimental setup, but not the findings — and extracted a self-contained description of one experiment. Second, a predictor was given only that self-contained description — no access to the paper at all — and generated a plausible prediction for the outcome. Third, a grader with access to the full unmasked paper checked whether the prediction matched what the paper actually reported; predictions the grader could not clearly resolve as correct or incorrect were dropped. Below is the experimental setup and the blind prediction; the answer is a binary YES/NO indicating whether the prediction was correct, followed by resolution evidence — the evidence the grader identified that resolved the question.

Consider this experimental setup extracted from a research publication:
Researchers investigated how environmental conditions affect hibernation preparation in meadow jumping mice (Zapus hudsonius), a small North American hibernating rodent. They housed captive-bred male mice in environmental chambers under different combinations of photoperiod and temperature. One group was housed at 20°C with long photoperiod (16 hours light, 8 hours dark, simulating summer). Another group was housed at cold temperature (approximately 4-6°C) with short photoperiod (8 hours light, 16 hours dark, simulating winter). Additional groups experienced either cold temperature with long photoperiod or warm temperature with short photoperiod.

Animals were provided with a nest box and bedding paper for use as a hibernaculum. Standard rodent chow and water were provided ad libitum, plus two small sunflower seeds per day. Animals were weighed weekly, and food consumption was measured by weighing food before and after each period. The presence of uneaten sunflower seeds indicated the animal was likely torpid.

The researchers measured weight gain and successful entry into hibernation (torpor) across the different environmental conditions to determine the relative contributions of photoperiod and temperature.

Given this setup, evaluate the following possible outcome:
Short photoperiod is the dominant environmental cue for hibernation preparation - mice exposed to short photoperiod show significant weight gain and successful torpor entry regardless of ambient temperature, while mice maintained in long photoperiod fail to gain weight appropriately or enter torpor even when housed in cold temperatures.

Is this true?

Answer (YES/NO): NO